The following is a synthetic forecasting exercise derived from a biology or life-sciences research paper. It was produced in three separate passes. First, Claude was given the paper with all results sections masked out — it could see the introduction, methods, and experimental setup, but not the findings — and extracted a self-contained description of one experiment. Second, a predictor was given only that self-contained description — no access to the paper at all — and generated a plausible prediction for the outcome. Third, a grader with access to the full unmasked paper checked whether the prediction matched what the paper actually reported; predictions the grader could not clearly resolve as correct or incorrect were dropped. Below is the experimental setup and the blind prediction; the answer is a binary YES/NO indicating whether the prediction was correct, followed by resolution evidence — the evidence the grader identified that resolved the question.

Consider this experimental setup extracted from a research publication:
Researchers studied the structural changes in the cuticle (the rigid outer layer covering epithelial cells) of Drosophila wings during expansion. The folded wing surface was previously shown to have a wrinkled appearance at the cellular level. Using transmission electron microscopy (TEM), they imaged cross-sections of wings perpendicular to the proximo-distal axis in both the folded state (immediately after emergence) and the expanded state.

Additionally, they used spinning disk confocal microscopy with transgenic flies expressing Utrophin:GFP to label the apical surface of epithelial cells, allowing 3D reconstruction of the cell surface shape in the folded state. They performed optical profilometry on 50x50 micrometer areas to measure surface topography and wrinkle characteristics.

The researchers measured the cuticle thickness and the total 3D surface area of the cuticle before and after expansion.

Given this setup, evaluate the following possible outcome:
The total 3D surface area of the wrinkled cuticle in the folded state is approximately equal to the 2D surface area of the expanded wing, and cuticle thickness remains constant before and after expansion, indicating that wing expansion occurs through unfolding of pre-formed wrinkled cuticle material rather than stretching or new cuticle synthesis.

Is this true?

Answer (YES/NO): YES